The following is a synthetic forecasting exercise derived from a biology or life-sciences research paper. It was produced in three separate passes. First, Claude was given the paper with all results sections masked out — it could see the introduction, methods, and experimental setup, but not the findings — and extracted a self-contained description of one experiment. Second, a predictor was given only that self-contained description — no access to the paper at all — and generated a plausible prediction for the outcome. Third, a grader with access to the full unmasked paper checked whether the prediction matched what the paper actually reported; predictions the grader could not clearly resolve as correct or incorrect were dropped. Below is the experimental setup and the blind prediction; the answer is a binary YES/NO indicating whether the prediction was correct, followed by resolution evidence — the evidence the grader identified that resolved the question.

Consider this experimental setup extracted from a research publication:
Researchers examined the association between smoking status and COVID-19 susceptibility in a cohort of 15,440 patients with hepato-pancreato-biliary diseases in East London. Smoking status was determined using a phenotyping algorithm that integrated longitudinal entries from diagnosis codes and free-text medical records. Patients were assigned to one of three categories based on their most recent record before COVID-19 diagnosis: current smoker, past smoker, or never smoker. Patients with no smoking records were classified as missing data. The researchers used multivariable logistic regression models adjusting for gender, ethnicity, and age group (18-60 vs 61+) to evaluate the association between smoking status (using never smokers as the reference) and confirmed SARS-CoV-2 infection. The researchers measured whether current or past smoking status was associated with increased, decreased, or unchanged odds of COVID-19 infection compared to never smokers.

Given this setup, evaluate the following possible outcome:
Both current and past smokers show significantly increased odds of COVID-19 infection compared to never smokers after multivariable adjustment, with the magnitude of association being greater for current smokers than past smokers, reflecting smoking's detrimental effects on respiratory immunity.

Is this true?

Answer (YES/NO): NO